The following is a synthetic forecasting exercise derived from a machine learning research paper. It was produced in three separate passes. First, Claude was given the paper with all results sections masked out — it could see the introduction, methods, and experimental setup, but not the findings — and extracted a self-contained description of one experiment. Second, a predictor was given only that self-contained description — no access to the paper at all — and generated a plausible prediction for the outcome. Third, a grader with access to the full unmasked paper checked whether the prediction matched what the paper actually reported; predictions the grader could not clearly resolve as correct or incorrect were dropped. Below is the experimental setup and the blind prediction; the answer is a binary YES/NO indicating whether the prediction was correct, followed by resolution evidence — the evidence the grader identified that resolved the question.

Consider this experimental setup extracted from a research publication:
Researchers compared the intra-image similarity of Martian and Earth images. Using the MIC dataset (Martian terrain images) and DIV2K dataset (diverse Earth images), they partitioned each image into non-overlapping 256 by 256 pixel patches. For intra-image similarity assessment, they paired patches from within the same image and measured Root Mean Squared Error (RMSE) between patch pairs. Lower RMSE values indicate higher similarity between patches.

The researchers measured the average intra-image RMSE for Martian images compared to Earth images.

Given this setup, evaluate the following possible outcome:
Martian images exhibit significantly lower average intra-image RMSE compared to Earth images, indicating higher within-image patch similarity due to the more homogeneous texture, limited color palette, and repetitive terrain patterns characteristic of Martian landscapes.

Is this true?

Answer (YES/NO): YES